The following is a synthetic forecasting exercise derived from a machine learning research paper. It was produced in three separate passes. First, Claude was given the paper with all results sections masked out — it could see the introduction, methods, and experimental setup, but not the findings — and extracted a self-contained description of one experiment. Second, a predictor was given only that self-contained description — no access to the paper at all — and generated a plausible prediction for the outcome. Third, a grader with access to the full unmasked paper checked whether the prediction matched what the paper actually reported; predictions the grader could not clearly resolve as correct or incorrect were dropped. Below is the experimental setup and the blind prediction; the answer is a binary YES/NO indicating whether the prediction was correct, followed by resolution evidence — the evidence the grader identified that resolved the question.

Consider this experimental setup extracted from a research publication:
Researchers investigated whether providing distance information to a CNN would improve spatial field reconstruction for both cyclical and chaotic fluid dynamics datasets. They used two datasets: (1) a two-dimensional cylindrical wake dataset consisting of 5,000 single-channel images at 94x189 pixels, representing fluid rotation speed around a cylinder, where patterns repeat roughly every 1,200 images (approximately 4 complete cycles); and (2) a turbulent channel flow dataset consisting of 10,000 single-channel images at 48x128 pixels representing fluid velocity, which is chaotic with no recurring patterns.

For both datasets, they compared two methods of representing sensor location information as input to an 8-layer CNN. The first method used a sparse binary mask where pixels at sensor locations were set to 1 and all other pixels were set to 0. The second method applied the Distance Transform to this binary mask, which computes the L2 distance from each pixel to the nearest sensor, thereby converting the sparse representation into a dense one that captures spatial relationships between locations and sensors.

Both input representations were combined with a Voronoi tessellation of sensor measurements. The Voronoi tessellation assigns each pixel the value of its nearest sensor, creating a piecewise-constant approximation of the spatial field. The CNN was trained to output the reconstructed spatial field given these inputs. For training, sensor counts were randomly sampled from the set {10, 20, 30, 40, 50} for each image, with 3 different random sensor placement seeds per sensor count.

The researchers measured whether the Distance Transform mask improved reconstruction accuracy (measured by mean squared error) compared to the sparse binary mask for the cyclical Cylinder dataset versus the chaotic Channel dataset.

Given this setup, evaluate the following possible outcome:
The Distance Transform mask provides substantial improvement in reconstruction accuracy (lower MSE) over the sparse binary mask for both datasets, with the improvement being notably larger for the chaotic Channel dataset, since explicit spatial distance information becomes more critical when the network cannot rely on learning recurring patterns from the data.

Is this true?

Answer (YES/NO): NO